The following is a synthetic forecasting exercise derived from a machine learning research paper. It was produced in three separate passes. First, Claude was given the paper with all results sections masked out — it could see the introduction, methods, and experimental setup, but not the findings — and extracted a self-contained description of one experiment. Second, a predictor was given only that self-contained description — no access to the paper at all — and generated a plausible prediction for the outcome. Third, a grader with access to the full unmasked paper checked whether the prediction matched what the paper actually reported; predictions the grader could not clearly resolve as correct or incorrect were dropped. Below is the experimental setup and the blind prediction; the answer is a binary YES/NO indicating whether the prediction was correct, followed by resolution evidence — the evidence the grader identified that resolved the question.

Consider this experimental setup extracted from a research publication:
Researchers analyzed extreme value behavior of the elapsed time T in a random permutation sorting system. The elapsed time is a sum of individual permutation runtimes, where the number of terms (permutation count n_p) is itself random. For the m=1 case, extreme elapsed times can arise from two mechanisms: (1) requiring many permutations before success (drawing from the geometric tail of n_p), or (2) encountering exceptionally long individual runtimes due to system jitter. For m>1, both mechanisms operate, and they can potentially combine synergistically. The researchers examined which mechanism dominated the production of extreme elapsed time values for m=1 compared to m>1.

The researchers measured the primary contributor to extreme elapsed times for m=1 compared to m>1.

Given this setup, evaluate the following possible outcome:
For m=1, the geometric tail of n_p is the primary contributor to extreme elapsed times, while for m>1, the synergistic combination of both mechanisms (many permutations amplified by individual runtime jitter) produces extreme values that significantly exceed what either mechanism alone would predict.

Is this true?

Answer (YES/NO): YES